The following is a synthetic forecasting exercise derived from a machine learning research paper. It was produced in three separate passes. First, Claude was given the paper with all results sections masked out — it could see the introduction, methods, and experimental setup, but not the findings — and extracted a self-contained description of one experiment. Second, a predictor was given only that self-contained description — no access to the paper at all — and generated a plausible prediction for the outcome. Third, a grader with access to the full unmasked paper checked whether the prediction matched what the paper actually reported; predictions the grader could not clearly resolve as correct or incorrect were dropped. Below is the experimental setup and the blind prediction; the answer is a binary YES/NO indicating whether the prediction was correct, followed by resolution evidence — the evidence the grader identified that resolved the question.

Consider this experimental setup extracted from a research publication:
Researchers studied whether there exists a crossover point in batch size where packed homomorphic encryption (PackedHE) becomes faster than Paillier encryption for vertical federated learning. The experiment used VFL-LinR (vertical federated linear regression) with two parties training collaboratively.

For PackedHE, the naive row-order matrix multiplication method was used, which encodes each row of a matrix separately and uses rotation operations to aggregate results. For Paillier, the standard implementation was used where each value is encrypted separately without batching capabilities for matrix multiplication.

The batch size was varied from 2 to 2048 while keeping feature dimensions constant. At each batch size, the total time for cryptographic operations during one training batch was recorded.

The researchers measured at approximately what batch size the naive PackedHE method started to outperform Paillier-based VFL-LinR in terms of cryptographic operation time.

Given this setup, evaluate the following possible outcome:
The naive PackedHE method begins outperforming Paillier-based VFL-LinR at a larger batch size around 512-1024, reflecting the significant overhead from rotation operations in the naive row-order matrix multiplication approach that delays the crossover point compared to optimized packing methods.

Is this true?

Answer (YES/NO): NO